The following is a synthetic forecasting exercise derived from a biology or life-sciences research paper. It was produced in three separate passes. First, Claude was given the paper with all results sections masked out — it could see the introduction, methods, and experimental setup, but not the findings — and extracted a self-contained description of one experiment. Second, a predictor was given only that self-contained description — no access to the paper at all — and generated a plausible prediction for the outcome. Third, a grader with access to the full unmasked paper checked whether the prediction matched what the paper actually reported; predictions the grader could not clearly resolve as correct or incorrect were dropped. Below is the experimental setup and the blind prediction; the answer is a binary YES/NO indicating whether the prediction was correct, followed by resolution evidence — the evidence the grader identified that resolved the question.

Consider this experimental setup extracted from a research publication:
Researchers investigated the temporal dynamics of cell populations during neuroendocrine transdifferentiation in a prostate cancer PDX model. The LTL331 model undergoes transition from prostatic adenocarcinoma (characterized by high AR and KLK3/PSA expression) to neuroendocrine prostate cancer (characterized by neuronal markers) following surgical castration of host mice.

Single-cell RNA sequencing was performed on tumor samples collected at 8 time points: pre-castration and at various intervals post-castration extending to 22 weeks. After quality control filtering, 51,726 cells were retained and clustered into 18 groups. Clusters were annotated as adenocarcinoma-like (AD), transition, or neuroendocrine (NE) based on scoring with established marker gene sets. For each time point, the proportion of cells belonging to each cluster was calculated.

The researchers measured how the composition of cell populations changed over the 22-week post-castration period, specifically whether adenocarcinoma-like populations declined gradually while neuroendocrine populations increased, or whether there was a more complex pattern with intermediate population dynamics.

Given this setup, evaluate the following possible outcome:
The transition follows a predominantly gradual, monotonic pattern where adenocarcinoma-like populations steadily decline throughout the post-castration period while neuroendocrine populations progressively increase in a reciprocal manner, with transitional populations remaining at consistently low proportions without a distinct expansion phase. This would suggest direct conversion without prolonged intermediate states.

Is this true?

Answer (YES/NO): NO